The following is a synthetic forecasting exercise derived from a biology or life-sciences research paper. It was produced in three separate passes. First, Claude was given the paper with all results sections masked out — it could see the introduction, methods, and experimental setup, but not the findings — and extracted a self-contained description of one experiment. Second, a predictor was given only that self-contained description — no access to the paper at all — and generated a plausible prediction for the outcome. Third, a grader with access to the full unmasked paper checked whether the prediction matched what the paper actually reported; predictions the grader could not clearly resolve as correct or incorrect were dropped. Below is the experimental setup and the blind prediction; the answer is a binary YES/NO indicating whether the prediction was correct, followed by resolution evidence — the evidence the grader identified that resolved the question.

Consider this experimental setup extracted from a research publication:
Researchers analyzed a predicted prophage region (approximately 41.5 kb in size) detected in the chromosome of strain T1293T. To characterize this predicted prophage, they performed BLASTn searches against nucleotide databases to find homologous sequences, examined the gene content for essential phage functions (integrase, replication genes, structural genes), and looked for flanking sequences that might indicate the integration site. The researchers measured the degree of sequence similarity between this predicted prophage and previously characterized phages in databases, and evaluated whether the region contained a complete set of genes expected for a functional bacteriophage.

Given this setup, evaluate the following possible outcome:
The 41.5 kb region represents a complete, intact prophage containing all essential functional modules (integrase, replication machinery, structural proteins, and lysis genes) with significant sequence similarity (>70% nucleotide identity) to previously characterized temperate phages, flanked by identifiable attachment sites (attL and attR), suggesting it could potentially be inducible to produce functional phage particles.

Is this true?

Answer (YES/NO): NO